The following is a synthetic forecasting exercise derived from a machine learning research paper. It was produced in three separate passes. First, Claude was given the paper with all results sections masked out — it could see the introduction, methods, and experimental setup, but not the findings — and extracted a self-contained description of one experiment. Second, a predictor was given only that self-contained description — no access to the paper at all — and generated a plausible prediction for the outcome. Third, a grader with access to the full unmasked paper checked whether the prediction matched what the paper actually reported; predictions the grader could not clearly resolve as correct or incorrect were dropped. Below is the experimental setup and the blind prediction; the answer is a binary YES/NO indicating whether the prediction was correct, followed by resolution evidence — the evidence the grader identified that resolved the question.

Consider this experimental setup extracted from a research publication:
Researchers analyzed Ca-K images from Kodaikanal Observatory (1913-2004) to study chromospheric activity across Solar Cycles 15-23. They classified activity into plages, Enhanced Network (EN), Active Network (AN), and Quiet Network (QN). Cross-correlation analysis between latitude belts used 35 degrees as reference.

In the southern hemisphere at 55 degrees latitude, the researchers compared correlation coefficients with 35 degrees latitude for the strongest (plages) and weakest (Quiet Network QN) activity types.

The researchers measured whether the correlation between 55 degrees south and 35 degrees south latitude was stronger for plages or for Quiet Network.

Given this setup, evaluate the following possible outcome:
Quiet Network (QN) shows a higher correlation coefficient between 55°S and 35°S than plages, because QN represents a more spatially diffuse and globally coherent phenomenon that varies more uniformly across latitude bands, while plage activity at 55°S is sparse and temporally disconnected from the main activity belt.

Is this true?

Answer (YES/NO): YES